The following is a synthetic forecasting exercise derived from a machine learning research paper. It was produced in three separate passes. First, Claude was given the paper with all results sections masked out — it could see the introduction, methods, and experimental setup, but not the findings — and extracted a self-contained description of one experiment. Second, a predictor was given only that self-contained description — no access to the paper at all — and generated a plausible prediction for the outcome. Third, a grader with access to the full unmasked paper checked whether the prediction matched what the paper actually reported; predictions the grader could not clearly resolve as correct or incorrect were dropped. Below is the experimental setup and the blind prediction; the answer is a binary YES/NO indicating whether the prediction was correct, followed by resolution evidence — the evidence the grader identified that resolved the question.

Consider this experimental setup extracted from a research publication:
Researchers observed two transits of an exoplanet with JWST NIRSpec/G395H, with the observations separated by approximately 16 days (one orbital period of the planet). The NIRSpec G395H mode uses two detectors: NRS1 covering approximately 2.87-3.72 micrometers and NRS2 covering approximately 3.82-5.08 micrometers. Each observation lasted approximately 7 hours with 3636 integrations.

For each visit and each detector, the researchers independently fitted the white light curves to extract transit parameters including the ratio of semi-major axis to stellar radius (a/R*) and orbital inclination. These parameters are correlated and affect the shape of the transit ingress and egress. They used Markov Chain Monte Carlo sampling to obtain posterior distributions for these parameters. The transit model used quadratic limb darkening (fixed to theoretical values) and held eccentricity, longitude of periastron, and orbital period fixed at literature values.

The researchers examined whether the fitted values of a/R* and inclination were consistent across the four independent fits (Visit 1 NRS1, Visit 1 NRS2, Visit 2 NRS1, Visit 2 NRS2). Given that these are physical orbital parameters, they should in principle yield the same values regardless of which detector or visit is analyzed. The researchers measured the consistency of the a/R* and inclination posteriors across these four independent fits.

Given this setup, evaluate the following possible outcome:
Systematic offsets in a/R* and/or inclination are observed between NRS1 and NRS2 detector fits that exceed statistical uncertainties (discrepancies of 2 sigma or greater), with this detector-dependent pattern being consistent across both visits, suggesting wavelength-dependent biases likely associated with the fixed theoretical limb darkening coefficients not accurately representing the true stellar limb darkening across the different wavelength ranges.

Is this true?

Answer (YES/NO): NO